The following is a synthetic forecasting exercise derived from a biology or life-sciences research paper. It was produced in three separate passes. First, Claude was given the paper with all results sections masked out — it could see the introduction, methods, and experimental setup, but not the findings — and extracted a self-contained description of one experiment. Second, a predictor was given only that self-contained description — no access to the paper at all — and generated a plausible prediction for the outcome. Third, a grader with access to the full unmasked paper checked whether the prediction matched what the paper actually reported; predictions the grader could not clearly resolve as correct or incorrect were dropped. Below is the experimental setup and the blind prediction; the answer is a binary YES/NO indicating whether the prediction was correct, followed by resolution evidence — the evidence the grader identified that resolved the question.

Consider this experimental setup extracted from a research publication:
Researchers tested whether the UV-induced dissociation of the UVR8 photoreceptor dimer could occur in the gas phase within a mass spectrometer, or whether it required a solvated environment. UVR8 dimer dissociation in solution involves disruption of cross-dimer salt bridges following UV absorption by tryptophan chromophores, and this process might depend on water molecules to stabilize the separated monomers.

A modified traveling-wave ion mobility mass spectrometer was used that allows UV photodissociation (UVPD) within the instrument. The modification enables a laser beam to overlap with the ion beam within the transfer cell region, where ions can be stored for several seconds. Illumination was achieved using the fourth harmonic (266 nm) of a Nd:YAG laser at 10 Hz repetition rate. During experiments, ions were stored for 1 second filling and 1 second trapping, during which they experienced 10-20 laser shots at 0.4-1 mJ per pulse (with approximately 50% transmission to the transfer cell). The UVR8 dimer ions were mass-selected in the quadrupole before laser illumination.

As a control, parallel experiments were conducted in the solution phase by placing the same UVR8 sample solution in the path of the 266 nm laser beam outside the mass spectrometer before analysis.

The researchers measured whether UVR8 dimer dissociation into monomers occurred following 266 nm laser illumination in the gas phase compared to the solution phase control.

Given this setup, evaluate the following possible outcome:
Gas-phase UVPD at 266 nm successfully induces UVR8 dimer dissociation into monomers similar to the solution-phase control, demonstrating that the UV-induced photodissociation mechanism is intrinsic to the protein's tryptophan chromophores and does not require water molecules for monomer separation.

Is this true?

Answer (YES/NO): NO